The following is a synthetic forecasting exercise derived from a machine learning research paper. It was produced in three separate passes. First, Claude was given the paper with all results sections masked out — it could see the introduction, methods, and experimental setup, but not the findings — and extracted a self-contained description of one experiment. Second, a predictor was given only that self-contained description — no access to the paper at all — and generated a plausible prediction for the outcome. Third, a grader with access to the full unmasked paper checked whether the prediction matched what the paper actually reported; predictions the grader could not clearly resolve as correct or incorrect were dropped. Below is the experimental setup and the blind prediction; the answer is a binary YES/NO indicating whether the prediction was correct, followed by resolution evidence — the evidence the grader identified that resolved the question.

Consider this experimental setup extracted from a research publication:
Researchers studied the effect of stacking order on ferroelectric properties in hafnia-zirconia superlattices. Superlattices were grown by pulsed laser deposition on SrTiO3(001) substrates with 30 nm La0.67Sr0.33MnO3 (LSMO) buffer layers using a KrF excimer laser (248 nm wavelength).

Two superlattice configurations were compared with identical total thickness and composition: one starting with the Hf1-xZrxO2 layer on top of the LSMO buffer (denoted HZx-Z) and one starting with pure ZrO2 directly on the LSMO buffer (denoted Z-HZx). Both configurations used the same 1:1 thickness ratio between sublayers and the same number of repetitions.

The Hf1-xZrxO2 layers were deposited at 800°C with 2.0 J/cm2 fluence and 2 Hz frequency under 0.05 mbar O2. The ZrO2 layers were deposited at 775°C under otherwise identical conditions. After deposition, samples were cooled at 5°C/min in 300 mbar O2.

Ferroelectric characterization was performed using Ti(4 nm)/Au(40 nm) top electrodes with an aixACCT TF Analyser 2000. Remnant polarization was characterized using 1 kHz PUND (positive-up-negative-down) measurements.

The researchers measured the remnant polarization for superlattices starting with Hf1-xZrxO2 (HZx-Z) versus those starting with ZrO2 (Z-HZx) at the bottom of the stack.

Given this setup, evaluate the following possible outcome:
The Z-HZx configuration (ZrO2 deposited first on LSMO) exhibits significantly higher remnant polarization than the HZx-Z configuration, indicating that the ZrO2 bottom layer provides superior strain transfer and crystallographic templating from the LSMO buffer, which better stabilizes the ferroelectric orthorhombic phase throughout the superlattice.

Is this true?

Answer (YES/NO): NO